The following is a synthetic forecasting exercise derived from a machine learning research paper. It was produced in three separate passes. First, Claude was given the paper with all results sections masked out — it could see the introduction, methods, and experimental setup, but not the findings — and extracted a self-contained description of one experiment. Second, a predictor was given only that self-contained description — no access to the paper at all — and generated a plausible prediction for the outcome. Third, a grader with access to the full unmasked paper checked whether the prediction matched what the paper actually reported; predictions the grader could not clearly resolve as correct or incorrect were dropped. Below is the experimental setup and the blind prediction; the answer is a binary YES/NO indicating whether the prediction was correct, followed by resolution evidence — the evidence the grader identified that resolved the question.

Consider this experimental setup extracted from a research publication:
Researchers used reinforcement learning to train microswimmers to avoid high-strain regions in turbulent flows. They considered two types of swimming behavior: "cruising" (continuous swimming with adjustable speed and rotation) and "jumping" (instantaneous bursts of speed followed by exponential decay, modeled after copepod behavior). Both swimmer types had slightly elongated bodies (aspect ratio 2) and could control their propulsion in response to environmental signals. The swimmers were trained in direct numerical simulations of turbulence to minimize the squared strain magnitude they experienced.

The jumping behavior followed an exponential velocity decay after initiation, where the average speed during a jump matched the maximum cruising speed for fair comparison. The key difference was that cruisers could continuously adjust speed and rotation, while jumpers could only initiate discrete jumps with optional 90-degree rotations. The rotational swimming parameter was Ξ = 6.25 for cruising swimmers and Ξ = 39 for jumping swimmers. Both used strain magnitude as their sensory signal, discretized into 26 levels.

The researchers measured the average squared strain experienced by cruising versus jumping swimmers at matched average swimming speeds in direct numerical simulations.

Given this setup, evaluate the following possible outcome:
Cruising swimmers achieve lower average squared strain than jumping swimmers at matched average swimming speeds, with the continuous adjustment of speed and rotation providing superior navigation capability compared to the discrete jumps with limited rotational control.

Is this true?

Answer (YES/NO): NO